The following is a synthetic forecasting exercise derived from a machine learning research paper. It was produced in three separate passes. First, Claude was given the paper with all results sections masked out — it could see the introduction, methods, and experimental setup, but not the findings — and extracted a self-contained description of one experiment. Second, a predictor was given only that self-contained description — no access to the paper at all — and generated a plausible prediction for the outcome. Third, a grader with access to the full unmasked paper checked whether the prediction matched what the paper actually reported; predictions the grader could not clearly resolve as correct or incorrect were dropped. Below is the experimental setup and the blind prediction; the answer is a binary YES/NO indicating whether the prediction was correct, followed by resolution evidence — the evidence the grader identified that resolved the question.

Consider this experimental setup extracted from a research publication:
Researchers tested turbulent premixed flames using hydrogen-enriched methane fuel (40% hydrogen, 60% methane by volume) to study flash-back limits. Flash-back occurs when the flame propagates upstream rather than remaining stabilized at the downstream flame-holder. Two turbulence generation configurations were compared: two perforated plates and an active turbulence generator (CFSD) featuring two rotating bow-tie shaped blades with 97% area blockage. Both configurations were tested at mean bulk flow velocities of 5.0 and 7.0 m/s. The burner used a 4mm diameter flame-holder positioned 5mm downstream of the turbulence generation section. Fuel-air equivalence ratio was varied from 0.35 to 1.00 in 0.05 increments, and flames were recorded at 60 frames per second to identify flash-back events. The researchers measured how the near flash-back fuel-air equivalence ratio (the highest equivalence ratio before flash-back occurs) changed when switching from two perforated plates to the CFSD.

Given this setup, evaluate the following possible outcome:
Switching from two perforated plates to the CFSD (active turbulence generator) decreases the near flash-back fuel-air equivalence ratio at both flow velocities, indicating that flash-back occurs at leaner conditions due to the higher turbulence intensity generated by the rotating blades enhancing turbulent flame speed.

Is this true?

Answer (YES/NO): NO